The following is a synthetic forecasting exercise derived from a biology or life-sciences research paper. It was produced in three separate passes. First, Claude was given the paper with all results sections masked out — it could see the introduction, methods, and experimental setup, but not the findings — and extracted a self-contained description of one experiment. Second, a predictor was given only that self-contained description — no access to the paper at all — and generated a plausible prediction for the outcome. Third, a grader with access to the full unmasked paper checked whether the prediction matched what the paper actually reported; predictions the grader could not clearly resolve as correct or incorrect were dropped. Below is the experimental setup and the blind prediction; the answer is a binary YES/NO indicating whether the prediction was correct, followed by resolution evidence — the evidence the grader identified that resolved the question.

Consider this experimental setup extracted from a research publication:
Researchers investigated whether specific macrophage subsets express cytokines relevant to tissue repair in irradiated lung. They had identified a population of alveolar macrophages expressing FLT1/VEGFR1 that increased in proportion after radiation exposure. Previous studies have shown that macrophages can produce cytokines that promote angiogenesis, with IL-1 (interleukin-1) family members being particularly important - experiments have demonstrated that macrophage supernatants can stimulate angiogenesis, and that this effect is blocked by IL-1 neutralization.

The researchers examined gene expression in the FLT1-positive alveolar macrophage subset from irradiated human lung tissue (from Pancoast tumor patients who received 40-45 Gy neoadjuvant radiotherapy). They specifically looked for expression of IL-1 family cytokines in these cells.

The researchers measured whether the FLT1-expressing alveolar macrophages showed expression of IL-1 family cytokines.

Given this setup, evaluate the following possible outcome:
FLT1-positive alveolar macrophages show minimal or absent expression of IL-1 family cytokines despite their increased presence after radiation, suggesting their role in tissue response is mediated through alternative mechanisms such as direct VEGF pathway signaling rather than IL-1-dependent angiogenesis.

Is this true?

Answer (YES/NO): NO